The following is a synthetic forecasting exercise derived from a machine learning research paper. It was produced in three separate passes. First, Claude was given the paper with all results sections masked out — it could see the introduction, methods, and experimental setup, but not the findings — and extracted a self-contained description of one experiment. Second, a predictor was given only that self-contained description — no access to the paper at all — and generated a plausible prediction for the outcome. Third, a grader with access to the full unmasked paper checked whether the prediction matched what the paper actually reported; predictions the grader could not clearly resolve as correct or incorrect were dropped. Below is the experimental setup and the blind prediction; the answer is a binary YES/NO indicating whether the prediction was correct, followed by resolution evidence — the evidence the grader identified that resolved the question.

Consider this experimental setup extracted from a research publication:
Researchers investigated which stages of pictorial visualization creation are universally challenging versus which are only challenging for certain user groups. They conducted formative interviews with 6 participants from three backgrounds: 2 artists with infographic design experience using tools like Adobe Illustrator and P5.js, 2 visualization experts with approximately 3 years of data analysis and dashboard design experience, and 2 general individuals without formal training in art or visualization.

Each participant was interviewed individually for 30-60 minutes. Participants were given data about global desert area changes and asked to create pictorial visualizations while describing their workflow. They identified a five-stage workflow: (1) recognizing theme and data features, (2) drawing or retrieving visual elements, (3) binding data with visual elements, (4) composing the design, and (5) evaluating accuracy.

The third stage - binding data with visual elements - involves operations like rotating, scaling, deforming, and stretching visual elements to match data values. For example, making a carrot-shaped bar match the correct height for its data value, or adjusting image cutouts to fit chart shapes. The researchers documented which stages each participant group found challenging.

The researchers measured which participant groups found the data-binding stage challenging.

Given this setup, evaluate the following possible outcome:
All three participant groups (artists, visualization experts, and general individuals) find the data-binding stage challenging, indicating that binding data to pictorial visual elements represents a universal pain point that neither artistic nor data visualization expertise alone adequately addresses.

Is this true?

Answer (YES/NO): YES